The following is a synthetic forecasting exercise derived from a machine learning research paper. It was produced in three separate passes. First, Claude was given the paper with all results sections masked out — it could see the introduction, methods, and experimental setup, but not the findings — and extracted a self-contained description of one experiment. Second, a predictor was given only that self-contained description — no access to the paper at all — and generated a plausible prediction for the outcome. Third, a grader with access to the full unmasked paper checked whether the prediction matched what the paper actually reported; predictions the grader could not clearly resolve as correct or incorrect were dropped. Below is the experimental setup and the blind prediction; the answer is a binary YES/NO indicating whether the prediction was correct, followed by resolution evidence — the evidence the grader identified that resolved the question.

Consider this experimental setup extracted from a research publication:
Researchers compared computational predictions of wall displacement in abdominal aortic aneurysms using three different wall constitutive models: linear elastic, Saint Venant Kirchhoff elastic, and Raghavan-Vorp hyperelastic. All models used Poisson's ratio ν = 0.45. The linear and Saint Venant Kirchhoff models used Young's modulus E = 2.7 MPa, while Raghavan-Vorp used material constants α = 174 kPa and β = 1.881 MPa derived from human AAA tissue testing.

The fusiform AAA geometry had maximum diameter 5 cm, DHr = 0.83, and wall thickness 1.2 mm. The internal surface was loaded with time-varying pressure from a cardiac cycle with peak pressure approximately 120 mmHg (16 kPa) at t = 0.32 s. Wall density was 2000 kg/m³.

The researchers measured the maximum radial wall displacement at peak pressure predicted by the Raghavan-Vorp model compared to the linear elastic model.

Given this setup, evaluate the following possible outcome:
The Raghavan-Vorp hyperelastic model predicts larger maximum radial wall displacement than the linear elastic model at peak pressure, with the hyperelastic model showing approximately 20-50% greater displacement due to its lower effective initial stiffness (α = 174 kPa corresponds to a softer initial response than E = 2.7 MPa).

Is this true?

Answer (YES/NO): YES